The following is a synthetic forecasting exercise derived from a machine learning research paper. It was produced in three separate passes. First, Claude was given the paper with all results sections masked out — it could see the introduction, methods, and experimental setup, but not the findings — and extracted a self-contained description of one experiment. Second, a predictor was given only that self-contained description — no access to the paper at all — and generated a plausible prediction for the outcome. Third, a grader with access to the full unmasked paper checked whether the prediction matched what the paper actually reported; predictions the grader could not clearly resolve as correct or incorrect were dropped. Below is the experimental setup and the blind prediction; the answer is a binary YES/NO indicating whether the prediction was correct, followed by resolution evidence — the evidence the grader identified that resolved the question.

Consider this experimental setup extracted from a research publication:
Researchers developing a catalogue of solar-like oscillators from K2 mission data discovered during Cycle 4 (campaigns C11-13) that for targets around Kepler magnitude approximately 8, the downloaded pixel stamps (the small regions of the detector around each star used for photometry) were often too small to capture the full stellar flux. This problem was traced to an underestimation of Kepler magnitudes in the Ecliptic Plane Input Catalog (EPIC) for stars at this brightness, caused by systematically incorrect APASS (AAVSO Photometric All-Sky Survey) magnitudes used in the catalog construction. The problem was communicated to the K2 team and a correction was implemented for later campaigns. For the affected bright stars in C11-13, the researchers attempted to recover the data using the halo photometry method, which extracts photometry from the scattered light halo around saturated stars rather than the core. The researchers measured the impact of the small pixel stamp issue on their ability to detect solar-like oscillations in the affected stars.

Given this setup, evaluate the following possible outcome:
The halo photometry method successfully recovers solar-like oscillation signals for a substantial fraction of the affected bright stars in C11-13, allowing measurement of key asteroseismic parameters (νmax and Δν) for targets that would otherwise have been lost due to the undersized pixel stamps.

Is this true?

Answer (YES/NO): NO